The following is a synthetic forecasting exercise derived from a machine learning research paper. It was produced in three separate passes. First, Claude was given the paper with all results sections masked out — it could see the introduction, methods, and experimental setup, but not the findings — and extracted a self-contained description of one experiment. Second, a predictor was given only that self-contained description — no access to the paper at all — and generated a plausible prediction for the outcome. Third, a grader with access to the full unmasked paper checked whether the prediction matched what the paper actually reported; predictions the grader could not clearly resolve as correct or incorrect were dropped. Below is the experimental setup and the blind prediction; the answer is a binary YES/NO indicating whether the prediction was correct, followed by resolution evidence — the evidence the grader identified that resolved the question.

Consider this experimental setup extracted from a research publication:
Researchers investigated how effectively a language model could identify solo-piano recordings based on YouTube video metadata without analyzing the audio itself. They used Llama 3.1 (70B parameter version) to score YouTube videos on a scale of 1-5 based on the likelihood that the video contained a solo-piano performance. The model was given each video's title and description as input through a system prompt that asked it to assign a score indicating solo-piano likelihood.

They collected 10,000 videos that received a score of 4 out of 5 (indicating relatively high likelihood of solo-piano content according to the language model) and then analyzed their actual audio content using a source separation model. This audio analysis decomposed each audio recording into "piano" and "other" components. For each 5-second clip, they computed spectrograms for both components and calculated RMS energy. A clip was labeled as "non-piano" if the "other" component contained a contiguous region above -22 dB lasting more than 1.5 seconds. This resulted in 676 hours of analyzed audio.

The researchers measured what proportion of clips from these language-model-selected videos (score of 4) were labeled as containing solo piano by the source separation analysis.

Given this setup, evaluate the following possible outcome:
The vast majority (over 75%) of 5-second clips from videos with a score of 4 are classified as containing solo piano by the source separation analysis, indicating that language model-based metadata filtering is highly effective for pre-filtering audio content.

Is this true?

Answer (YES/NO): NO